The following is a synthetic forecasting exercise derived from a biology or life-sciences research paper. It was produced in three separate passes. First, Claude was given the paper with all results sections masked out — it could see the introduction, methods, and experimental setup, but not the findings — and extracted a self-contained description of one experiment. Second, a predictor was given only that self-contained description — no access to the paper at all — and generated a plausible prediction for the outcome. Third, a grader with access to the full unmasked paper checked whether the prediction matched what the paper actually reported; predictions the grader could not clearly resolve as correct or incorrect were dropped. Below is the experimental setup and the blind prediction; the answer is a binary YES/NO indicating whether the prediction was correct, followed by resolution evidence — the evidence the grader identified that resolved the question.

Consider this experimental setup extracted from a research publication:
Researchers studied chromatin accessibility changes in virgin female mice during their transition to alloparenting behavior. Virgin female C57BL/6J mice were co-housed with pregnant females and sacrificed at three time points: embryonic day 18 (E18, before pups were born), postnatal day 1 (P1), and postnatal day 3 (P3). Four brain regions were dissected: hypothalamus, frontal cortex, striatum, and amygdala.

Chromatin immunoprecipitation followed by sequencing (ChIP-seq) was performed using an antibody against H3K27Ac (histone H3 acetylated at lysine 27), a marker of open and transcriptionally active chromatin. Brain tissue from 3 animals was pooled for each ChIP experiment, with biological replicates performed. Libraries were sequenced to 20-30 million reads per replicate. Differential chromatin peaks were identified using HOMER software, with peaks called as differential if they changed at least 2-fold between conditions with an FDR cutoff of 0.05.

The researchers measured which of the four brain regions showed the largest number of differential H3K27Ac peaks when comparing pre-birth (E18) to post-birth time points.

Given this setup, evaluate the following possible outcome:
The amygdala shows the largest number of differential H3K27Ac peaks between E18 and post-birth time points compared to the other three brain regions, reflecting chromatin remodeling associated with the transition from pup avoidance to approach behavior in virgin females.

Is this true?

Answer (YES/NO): YES